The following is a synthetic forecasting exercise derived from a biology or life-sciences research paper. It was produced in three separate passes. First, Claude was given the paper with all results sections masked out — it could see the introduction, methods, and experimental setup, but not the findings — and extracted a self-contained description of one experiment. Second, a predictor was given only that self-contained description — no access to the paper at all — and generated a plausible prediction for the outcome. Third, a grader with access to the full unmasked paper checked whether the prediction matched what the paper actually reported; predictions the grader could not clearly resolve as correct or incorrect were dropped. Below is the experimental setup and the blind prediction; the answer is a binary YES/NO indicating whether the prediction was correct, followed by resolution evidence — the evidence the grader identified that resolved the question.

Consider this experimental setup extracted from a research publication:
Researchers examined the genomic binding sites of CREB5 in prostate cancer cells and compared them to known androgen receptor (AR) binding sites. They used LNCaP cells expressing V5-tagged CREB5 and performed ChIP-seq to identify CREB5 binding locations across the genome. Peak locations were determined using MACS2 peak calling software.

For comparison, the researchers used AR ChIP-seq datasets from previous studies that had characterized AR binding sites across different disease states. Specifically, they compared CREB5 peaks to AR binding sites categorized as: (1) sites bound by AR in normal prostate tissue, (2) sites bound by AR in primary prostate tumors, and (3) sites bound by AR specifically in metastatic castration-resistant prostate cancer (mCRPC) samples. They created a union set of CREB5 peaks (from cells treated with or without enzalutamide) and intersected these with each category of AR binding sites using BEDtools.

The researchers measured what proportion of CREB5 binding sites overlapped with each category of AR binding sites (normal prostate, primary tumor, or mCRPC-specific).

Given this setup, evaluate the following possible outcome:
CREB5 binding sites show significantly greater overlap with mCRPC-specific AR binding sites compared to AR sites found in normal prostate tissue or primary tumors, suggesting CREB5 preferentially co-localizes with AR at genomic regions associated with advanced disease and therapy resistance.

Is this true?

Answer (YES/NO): NO